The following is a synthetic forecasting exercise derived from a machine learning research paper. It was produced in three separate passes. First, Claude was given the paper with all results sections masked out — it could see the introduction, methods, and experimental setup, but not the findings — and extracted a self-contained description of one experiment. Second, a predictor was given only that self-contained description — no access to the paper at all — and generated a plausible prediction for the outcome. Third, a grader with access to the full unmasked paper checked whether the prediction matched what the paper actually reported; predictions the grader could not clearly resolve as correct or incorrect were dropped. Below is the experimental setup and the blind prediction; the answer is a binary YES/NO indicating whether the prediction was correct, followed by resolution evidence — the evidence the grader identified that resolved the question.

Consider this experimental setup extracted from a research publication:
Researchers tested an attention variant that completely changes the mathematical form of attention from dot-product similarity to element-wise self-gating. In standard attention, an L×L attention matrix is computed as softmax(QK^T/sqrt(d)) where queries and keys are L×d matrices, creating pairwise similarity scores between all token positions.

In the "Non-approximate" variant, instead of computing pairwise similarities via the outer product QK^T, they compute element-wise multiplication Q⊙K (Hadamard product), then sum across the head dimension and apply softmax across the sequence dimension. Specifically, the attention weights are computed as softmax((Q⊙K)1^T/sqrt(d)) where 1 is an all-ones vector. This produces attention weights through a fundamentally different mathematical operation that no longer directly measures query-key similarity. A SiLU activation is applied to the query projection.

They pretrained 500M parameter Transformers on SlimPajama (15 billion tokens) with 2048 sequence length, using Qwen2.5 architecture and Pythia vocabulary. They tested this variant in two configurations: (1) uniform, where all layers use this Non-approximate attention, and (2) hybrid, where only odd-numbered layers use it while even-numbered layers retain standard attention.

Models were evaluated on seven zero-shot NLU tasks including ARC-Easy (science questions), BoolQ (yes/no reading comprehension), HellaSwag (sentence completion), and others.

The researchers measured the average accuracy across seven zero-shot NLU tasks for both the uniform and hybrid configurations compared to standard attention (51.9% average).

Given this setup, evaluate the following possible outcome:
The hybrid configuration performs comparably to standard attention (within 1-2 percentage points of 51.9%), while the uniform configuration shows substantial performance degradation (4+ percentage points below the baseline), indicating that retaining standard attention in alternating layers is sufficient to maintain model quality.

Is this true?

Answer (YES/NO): YES